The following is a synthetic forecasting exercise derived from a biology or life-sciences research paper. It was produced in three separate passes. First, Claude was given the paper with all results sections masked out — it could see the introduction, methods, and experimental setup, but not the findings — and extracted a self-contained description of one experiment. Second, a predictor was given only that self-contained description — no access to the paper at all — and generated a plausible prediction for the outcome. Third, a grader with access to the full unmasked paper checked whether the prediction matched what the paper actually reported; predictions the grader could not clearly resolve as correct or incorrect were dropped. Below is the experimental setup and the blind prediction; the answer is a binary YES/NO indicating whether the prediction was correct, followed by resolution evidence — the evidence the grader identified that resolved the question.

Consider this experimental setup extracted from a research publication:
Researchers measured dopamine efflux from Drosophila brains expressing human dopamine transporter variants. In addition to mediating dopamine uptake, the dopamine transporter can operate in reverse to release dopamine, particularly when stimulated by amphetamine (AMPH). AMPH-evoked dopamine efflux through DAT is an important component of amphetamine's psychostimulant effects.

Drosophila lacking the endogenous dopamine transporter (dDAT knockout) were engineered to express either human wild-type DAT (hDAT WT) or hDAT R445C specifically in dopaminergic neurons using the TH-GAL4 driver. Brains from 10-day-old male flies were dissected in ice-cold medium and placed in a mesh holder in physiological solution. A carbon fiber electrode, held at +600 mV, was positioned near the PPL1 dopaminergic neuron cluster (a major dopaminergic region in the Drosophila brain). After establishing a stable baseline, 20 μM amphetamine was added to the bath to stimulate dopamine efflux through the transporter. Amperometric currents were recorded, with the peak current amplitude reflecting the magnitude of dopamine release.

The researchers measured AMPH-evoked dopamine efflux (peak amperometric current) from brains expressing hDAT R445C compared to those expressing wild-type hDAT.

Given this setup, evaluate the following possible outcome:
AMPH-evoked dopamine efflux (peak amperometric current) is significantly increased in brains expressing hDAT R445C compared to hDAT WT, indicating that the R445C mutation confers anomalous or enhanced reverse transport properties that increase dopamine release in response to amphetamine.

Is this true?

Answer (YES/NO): NO